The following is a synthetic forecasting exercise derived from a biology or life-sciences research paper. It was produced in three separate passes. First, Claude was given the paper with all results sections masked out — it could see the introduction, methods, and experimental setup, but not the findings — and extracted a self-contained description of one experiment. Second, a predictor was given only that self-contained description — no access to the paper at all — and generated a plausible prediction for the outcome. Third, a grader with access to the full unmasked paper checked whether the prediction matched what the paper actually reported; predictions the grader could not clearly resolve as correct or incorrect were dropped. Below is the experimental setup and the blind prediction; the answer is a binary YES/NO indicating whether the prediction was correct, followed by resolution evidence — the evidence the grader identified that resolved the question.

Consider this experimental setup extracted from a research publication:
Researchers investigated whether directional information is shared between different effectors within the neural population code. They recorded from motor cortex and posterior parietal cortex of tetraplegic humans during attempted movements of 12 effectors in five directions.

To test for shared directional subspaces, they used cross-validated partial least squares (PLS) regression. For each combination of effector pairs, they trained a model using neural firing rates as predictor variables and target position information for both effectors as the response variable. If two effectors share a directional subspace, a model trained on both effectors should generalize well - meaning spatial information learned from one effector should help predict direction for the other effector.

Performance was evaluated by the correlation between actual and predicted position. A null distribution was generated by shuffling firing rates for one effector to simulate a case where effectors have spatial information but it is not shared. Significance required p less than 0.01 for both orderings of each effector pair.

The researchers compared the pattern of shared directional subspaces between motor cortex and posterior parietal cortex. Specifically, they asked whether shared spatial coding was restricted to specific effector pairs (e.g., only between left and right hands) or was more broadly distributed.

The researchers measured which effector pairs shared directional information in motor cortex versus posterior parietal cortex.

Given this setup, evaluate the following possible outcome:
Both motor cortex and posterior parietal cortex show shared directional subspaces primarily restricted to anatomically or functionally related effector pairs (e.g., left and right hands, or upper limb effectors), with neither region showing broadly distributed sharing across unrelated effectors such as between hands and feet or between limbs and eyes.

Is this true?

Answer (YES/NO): NO